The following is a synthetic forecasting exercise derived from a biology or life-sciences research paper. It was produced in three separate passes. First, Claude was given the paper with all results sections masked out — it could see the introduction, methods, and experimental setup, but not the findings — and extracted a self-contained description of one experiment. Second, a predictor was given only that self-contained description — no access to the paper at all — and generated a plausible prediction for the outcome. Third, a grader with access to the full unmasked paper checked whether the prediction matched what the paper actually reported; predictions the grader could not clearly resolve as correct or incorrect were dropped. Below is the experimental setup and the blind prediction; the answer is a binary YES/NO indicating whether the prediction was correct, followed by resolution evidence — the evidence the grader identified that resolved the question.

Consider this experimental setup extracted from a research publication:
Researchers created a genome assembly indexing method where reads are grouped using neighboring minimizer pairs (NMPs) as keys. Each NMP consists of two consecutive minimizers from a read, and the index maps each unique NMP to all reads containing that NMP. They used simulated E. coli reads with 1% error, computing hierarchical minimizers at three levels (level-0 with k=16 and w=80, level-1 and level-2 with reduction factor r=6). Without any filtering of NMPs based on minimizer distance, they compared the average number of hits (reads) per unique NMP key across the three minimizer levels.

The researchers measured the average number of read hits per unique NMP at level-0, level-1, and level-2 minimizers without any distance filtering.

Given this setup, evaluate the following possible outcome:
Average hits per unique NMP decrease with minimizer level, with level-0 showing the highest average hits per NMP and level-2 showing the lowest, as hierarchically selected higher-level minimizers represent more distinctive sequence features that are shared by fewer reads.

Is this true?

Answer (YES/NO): YES